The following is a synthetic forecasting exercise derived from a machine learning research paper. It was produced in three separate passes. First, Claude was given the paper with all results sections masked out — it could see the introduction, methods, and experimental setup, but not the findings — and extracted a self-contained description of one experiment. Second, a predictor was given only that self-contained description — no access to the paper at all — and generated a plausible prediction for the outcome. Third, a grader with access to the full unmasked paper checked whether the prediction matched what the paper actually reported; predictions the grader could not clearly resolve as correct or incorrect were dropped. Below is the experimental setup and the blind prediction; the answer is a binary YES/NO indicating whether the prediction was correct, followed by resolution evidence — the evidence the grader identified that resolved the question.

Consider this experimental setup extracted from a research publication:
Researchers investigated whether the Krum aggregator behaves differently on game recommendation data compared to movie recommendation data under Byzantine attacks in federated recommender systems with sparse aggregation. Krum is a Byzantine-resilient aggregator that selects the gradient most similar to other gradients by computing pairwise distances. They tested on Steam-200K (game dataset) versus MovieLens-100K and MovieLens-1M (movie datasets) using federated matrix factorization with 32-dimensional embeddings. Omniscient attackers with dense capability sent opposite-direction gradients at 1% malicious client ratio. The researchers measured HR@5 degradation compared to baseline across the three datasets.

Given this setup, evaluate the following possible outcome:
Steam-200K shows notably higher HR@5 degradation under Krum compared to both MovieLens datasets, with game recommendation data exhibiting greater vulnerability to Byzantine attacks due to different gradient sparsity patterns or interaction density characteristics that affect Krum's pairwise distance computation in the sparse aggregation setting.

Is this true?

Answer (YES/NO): YES